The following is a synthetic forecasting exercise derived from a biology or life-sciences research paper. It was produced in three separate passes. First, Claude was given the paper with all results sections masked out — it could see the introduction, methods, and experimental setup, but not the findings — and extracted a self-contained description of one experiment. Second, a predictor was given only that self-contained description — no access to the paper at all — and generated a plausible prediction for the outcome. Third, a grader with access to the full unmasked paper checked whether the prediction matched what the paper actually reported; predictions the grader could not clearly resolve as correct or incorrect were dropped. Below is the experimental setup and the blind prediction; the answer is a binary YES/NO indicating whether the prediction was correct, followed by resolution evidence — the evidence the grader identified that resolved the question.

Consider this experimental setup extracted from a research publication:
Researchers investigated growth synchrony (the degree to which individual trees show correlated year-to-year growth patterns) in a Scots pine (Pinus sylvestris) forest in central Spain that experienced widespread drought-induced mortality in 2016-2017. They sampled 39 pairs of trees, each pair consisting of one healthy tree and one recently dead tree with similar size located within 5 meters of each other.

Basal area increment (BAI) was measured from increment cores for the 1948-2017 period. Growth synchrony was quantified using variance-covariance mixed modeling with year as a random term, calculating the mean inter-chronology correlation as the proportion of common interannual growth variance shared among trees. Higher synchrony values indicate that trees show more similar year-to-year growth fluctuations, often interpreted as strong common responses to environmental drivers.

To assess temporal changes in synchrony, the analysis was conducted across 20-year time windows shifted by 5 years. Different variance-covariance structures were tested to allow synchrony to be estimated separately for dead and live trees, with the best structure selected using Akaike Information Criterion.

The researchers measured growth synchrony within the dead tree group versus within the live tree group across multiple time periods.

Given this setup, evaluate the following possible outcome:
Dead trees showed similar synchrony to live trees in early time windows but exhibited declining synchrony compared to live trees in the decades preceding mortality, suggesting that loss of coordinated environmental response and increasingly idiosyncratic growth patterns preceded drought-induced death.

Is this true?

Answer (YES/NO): NO